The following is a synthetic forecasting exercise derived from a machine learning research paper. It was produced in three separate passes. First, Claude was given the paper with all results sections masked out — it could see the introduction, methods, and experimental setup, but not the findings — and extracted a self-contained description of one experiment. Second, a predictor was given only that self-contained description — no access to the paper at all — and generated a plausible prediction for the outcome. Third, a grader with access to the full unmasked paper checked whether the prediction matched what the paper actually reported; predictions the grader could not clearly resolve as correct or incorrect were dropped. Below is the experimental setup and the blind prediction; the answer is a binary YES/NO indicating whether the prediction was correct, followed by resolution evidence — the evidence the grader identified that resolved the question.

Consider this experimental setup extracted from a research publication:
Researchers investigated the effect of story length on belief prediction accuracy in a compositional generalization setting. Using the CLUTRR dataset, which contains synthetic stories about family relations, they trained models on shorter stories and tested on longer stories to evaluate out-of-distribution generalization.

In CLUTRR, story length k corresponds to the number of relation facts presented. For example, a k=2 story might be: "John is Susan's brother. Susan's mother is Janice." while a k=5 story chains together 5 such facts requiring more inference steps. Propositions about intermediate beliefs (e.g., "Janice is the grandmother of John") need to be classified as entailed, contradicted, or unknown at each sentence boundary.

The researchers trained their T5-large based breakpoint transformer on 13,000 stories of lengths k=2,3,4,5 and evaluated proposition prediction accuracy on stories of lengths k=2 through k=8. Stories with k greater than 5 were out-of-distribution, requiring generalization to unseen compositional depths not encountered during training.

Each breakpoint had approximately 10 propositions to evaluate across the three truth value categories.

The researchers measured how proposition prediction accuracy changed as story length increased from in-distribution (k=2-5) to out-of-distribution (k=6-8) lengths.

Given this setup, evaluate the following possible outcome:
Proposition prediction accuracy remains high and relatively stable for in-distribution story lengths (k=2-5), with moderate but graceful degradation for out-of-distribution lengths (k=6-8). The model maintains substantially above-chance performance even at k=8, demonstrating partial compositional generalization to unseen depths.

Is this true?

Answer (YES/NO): NO